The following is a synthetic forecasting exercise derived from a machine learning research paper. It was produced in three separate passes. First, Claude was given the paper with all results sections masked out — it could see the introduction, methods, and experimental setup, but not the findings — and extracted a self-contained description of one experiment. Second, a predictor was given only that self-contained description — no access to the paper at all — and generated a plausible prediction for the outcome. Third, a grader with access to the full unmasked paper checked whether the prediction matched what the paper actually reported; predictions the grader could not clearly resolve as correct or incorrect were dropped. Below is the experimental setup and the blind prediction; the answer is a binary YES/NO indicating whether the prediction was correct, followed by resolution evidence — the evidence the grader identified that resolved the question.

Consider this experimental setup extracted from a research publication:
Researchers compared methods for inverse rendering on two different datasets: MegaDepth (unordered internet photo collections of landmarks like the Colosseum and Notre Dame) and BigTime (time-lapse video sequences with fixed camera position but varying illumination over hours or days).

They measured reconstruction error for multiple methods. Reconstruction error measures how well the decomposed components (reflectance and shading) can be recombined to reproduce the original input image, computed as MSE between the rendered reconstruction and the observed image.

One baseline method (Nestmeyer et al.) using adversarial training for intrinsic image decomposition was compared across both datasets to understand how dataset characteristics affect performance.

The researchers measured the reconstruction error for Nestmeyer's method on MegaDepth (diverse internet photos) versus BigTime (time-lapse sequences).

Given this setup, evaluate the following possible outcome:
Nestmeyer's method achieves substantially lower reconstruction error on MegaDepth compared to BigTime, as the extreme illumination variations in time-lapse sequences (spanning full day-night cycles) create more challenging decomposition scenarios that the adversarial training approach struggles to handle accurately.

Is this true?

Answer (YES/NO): NO